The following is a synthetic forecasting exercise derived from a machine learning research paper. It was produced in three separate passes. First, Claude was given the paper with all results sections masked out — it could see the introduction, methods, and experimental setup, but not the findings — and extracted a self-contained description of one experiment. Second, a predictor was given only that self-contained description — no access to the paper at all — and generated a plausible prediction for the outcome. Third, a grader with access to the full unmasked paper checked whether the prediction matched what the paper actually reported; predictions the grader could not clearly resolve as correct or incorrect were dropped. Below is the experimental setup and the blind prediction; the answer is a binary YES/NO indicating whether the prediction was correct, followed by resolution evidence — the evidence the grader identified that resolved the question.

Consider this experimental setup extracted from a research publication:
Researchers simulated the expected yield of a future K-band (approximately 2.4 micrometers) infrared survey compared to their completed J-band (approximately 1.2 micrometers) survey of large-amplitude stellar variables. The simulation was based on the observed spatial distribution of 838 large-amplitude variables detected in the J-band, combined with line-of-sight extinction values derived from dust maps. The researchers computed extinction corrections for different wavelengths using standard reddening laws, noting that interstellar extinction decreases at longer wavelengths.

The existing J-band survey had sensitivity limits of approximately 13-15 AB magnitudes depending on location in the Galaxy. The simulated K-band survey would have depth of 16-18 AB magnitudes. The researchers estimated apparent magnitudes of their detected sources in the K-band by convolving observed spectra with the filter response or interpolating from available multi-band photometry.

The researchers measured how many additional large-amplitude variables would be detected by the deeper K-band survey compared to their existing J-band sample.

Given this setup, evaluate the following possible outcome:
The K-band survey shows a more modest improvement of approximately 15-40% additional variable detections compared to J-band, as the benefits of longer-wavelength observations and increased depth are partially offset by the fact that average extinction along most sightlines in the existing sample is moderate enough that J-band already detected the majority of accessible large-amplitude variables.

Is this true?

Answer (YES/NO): YES